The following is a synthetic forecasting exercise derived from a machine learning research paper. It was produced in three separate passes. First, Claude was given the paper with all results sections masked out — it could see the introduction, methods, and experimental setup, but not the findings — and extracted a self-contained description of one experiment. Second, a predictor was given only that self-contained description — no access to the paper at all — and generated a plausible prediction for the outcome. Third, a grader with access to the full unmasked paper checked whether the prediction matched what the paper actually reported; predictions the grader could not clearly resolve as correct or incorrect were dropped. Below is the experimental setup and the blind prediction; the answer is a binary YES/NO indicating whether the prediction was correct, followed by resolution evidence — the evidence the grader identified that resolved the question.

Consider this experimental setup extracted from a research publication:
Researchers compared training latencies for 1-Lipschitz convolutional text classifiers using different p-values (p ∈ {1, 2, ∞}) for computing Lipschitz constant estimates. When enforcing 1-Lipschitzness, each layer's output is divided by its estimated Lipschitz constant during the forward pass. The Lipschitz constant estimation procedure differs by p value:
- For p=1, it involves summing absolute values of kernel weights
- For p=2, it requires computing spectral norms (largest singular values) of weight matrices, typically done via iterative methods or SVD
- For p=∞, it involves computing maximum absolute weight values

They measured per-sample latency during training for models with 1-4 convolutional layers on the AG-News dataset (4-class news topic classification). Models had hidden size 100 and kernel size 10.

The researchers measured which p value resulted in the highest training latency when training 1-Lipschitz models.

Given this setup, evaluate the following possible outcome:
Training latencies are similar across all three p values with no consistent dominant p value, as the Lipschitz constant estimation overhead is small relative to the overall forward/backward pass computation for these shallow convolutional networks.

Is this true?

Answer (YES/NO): NO